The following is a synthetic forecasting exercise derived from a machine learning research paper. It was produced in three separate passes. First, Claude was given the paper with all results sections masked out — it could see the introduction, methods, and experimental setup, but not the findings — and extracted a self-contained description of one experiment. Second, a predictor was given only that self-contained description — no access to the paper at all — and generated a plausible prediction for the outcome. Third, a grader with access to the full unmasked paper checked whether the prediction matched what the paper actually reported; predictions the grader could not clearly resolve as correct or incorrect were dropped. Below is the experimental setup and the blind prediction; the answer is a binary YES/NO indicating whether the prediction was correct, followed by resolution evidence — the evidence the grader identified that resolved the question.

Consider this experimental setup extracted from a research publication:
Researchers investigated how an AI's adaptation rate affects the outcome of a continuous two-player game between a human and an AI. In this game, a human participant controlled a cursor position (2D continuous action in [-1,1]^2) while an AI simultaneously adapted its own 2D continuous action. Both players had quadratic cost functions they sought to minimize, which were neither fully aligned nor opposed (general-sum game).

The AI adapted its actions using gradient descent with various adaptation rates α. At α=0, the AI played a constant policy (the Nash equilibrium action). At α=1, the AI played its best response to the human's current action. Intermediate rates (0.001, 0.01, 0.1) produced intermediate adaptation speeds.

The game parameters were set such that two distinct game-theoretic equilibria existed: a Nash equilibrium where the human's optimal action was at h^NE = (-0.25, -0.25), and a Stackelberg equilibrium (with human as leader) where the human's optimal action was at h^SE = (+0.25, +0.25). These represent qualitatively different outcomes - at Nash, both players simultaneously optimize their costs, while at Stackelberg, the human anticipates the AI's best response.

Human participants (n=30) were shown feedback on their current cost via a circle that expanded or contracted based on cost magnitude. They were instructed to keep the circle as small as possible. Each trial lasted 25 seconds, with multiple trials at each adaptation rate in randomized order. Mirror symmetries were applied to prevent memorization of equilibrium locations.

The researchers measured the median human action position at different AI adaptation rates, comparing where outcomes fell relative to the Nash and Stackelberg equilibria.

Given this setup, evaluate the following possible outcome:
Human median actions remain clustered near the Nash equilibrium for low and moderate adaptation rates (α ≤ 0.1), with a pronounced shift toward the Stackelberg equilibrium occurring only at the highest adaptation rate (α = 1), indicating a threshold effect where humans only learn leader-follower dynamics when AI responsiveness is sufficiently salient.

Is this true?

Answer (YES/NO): NO